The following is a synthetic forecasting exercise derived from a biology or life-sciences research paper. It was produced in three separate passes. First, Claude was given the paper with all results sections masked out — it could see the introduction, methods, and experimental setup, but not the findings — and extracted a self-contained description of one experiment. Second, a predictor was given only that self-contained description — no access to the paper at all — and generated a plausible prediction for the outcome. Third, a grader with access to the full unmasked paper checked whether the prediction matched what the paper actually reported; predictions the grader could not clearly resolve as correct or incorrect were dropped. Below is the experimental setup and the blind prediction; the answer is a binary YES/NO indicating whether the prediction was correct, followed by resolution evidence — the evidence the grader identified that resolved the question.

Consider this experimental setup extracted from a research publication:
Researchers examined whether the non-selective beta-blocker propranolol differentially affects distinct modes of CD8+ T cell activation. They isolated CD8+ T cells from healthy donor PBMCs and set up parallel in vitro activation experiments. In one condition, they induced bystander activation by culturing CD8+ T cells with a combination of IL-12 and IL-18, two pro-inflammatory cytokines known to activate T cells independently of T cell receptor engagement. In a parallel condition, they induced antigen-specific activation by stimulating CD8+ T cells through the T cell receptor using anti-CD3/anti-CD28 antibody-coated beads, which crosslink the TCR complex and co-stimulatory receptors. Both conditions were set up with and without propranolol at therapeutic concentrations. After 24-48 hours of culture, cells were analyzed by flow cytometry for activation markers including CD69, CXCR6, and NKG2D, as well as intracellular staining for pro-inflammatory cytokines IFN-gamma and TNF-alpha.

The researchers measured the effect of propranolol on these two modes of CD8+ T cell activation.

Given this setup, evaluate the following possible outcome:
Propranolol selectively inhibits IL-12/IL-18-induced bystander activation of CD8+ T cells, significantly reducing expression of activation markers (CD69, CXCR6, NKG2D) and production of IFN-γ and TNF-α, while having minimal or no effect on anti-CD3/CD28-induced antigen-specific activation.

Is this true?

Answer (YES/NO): YES